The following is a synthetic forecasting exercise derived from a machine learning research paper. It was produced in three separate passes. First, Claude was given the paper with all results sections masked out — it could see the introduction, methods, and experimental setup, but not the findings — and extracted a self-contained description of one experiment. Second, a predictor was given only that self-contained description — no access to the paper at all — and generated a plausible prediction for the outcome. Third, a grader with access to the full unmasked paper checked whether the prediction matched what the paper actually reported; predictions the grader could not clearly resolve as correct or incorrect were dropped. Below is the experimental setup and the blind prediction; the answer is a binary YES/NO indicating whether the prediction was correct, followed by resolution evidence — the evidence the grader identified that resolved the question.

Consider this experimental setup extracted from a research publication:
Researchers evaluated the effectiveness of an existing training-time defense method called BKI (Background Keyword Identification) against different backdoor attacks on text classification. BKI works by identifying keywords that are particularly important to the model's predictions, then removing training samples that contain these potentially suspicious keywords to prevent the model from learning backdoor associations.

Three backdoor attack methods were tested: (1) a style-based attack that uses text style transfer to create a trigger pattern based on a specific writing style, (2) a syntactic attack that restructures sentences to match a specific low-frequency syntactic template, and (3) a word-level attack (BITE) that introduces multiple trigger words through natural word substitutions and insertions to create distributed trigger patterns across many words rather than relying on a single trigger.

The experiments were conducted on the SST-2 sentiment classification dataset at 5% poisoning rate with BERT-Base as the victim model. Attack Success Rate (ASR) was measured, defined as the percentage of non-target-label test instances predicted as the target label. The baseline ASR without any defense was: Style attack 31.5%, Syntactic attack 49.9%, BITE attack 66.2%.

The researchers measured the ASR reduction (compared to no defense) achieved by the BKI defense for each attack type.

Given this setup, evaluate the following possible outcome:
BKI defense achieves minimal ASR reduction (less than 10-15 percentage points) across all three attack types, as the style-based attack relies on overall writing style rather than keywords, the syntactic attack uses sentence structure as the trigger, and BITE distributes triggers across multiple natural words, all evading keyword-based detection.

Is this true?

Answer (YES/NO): YES